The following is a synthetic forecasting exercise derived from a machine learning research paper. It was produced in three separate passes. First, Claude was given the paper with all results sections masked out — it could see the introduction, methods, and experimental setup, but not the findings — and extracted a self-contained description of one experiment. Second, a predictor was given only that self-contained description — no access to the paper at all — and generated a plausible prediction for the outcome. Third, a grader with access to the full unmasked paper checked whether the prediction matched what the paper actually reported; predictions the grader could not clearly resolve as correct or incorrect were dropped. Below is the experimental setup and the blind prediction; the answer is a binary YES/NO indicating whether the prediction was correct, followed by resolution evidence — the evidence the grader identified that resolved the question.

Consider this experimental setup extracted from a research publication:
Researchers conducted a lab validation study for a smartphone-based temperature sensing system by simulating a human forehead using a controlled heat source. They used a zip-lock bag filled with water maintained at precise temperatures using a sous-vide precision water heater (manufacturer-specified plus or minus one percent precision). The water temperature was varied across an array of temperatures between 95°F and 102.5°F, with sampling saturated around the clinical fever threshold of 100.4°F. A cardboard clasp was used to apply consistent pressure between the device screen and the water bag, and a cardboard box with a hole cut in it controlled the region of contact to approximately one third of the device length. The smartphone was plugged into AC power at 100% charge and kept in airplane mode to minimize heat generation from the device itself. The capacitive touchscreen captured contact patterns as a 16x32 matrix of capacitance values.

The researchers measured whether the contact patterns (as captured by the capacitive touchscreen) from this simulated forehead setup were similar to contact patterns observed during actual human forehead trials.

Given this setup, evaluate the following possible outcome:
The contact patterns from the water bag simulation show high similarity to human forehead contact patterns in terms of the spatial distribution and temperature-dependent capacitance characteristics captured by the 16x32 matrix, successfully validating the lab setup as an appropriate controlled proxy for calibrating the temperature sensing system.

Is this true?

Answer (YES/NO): NO